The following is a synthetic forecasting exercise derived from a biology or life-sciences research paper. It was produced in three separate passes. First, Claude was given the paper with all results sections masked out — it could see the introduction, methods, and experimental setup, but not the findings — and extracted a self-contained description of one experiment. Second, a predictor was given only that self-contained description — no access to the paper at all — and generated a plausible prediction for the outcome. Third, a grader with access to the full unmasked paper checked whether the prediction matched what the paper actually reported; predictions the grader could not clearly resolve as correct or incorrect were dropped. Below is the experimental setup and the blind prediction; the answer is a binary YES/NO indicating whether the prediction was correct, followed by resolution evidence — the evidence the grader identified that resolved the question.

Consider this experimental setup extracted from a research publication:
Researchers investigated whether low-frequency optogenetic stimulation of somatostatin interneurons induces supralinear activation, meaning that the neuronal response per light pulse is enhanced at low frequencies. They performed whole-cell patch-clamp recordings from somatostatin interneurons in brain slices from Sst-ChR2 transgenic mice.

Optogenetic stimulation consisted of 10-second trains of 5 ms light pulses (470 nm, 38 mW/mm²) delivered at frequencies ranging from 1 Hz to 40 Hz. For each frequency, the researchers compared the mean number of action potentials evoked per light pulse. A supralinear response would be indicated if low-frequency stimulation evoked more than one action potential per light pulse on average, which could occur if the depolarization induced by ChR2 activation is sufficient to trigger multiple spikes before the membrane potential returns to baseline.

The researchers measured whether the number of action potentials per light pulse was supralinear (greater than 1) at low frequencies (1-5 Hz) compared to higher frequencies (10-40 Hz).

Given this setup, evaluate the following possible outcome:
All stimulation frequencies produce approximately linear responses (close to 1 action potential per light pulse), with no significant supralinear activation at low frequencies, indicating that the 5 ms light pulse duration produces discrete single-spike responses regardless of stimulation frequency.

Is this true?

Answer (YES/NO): NO